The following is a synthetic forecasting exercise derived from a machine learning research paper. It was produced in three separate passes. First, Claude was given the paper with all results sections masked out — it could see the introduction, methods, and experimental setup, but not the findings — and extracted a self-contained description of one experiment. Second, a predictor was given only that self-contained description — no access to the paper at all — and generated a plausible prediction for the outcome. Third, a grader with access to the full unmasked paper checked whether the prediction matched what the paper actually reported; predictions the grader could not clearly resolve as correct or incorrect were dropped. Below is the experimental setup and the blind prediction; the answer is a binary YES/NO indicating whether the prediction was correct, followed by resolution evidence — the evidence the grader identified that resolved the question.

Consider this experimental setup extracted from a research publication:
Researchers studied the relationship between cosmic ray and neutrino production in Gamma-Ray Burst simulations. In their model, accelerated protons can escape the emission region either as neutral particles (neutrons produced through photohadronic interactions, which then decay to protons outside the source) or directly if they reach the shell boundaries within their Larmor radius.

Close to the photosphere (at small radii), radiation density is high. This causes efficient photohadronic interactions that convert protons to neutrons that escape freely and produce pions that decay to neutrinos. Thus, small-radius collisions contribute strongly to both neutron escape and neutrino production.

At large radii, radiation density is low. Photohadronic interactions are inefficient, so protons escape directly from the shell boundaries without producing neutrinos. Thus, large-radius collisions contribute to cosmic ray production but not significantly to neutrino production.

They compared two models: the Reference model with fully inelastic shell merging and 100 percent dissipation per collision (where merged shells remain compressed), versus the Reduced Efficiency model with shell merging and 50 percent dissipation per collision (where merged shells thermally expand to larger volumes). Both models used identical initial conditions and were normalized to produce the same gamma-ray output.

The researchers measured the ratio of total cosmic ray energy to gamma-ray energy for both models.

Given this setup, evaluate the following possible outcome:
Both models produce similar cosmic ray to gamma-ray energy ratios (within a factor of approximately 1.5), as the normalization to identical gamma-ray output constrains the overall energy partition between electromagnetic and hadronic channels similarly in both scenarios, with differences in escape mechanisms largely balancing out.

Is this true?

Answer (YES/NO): YES